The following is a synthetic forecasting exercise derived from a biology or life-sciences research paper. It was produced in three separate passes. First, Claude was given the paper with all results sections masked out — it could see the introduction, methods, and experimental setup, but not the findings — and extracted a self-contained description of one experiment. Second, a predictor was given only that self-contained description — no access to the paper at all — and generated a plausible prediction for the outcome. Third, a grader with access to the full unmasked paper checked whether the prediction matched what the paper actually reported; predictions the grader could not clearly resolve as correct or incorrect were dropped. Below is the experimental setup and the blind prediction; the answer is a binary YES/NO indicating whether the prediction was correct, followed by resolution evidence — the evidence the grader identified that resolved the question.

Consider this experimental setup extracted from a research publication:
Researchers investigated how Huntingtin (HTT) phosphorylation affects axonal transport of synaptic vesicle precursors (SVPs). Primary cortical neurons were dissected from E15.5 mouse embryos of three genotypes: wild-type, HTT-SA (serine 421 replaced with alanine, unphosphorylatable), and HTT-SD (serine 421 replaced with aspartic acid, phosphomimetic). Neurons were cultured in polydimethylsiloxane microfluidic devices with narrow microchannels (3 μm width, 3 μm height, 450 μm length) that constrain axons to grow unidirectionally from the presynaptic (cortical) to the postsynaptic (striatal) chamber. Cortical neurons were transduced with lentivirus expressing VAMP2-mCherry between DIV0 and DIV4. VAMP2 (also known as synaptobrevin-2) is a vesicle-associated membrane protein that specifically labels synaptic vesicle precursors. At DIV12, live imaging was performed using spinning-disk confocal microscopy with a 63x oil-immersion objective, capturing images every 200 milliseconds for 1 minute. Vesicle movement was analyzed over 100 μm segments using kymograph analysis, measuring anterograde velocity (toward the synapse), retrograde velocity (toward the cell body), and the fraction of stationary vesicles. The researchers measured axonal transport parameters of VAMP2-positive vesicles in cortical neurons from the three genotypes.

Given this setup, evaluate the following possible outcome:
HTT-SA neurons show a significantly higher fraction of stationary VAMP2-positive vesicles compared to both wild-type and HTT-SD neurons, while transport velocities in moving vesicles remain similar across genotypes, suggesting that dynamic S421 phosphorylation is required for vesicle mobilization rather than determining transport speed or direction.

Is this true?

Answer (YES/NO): NO